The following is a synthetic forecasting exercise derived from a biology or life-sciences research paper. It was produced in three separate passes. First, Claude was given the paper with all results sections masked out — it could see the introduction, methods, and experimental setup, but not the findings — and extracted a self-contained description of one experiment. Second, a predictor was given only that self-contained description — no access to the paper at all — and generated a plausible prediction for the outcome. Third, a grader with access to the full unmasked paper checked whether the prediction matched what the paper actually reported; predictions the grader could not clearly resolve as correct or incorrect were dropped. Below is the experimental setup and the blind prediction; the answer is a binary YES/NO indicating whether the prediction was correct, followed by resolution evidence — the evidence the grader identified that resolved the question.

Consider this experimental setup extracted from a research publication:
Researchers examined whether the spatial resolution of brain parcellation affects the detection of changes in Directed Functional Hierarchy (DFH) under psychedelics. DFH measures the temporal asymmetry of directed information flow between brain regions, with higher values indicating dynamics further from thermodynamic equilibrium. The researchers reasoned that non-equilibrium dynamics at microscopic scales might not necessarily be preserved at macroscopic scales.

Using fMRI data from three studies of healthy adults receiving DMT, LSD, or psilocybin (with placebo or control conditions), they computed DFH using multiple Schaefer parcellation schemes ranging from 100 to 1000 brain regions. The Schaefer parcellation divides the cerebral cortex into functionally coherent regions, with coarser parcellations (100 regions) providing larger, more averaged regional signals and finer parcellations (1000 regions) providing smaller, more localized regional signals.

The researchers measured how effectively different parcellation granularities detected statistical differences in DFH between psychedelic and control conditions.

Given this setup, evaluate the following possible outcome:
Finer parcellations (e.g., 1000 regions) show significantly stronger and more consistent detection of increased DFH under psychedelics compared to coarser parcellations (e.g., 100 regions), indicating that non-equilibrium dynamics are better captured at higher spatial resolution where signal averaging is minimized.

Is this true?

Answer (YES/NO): NO